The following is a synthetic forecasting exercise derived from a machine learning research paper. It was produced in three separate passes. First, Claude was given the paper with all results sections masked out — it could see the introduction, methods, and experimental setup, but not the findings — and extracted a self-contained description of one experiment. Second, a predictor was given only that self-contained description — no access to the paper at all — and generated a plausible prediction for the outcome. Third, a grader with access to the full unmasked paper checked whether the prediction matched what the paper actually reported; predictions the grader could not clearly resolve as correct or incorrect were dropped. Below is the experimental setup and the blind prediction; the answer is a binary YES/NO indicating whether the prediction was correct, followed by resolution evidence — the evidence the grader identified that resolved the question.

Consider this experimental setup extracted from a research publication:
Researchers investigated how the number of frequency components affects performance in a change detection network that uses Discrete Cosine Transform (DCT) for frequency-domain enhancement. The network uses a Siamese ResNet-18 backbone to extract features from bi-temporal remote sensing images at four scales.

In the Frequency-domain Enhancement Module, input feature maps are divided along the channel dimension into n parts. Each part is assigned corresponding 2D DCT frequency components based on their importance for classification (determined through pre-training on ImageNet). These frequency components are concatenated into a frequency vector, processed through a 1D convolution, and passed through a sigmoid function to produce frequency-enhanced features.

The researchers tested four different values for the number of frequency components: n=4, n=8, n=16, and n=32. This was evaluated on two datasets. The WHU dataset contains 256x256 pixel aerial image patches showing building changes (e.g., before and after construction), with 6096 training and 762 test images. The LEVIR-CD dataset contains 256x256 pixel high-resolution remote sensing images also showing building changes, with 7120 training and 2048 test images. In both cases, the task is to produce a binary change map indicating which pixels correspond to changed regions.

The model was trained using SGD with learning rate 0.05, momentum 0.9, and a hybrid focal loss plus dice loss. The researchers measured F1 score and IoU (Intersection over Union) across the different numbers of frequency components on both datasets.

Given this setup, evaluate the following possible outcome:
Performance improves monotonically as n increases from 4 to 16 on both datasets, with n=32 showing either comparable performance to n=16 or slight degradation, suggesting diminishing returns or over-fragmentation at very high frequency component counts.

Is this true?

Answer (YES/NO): NO